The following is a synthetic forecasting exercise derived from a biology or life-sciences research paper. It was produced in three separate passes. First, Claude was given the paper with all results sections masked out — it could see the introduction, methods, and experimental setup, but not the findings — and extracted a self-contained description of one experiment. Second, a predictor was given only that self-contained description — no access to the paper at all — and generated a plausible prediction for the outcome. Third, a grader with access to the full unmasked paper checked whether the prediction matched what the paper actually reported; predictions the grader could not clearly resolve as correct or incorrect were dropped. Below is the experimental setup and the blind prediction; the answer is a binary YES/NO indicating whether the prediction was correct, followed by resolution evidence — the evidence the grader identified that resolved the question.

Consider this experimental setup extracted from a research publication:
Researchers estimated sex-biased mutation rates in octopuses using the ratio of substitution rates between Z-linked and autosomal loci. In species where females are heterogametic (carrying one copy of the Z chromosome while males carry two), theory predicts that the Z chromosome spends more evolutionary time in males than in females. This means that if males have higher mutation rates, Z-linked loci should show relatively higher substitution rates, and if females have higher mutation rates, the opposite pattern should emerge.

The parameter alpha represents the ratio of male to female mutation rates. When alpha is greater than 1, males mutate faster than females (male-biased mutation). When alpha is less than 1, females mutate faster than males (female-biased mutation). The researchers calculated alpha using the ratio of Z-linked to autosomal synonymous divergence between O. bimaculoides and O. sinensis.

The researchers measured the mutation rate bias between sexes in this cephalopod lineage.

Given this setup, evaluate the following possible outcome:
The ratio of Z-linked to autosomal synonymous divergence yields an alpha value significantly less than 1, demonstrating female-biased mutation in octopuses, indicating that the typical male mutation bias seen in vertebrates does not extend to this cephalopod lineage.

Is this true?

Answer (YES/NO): YES